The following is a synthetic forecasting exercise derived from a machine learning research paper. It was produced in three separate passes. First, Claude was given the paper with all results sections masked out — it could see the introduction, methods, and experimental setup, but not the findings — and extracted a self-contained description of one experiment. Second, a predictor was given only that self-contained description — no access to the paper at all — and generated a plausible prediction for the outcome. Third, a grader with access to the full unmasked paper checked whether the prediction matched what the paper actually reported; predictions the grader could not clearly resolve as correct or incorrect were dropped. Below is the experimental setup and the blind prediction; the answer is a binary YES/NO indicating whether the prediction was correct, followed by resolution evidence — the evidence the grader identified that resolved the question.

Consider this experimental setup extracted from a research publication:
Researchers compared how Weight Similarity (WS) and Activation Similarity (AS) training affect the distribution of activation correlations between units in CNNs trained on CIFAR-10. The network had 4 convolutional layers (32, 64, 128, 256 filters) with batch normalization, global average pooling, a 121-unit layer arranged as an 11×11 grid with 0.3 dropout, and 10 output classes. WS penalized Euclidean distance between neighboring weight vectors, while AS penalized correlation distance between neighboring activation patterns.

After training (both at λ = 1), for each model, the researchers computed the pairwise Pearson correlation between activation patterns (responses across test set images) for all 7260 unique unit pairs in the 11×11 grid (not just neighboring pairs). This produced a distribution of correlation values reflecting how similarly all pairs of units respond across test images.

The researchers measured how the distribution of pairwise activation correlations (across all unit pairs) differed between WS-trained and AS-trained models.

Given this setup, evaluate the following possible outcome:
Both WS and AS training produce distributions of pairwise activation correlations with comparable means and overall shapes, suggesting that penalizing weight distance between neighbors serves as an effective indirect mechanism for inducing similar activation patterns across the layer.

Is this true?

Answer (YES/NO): NO